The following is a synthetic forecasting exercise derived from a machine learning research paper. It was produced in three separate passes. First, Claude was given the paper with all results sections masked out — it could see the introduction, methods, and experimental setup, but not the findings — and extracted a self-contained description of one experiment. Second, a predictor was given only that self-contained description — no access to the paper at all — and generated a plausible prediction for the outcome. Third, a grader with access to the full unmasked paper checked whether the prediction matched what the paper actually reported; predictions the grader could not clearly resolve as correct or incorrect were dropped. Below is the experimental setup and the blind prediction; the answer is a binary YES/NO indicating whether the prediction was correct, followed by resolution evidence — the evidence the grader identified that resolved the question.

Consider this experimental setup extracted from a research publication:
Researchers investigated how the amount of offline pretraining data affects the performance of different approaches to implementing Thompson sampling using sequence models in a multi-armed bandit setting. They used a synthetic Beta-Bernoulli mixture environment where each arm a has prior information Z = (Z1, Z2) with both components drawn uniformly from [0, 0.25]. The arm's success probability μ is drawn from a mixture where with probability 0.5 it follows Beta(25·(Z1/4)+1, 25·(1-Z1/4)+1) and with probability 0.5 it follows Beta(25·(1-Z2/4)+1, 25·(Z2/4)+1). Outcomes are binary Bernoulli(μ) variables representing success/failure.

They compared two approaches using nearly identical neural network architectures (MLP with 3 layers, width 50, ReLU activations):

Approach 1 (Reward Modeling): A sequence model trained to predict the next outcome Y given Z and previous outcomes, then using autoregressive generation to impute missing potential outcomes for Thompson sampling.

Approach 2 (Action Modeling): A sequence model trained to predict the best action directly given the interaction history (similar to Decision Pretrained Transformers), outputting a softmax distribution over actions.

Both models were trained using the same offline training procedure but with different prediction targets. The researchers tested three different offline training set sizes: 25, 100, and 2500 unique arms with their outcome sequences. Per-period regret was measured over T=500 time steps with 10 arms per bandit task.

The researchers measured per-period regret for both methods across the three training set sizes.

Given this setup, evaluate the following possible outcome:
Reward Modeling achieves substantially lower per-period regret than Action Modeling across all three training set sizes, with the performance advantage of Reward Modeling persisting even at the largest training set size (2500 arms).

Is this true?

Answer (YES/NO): NO